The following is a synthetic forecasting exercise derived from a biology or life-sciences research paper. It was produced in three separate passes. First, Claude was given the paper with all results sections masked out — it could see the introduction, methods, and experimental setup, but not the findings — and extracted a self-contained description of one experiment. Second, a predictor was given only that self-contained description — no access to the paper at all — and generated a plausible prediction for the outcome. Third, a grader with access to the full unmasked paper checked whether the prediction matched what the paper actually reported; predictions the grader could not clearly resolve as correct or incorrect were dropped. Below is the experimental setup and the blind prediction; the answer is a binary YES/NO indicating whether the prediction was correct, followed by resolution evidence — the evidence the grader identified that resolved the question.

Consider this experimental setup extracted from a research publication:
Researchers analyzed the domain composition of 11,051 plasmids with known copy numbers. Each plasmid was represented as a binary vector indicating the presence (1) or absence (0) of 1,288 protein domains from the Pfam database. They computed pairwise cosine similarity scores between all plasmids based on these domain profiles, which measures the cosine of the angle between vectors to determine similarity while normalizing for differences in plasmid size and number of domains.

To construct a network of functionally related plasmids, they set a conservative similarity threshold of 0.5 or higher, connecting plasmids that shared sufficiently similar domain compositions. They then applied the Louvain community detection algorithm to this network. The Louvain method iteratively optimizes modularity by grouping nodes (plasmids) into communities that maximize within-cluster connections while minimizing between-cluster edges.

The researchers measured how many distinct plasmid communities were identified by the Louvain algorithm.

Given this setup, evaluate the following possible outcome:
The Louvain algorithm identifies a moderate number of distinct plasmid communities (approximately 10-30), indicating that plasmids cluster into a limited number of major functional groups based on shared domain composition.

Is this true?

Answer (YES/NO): NO